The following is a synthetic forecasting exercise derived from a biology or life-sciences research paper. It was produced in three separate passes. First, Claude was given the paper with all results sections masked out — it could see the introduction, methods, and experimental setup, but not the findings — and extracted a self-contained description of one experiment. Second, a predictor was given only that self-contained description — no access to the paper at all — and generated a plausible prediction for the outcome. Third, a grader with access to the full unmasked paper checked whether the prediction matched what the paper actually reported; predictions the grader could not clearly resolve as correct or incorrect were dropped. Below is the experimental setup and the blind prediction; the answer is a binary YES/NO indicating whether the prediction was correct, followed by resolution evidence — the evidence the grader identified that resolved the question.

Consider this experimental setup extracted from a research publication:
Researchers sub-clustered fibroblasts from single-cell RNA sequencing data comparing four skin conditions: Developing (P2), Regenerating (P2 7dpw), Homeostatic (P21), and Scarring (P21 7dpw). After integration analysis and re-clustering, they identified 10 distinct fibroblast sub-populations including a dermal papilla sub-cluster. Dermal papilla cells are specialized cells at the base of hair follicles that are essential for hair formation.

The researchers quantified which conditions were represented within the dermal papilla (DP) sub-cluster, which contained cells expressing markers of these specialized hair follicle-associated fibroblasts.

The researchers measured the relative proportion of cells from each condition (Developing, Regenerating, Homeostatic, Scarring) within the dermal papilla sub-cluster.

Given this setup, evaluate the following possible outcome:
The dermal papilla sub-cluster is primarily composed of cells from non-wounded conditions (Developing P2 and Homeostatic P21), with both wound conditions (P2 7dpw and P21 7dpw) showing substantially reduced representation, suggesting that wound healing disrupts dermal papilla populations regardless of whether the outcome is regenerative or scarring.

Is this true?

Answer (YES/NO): NO